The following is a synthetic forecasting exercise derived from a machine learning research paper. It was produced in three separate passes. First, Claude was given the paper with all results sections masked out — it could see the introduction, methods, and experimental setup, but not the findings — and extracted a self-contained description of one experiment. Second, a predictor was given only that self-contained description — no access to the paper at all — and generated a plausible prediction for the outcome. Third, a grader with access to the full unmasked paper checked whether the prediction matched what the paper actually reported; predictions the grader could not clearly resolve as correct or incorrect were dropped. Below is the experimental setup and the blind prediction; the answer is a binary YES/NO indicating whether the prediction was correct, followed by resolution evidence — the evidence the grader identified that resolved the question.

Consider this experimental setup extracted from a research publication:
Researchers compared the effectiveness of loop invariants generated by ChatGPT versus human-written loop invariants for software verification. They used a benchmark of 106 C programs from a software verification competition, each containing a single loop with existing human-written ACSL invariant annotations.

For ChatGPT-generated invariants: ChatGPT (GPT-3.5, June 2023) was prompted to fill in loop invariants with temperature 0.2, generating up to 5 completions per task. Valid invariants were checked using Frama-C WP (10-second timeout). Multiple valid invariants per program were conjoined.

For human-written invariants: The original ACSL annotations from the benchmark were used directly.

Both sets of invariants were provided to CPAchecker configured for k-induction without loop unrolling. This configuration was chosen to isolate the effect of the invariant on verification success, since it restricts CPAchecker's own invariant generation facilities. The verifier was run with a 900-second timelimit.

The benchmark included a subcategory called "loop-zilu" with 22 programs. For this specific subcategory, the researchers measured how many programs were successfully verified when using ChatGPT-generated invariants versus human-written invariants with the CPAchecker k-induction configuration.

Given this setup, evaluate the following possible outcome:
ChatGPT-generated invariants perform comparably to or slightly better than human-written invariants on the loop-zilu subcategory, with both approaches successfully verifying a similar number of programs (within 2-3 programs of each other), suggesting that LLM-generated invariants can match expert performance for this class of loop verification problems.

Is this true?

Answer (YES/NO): YES